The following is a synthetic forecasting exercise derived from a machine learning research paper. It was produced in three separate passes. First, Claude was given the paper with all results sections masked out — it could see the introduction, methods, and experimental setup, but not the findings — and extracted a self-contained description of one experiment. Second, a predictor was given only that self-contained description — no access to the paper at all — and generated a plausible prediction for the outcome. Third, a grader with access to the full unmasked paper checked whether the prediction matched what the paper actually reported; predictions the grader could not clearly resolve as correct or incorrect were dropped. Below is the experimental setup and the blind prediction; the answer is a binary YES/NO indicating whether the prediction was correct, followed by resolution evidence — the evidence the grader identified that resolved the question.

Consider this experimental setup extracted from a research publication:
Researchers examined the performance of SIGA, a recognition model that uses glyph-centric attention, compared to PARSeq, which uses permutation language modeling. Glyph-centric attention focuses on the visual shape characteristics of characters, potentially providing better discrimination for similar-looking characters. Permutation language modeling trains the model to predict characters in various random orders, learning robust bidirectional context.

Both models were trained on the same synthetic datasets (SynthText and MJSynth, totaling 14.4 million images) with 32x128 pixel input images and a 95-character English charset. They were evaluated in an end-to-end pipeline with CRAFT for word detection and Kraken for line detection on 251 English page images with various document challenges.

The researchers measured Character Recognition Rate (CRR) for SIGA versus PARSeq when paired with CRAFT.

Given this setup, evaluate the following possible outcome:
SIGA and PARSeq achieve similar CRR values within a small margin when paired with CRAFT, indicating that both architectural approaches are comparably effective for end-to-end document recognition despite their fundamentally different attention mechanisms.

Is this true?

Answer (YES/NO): NO